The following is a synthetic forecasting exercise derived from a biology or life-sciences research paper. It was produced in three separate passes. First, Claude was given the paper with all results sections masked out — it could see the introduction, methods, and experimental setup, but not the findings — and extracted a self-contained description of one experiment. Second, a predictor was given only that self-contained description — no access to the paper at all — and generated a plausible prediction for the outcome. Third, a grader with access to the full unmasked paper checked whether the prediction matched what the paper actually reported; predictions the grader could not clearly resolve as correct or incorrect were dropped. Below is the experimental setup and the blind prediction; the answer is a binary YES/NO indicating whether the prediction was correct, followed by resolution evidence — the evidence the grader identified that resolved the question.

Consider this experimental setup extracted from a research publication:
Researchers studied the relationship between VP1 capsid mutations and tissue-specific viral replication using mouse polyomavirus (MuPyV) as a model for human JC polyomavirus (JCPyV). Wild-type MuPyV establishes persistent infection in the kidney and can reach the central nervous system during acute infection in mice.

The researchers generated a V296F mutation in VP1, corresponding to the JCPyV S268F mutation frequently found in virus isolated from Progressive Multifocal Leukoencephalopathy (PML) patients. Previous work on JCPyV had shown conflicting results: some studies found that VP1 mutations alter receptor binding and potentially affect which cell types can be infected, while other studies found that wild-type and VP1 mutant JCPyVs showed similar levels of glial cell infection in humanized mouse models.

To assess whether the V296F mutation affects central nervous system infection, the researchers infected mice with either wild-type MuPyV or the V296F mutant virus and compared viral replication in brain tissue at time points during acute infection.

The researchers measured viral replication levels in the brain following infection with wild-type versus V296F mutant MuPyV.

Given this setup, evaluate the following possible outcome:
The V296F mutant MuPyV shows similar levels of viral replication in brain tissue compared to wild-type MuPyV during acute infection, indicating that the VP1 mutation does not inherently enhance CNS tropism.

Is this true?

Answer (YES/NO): YES